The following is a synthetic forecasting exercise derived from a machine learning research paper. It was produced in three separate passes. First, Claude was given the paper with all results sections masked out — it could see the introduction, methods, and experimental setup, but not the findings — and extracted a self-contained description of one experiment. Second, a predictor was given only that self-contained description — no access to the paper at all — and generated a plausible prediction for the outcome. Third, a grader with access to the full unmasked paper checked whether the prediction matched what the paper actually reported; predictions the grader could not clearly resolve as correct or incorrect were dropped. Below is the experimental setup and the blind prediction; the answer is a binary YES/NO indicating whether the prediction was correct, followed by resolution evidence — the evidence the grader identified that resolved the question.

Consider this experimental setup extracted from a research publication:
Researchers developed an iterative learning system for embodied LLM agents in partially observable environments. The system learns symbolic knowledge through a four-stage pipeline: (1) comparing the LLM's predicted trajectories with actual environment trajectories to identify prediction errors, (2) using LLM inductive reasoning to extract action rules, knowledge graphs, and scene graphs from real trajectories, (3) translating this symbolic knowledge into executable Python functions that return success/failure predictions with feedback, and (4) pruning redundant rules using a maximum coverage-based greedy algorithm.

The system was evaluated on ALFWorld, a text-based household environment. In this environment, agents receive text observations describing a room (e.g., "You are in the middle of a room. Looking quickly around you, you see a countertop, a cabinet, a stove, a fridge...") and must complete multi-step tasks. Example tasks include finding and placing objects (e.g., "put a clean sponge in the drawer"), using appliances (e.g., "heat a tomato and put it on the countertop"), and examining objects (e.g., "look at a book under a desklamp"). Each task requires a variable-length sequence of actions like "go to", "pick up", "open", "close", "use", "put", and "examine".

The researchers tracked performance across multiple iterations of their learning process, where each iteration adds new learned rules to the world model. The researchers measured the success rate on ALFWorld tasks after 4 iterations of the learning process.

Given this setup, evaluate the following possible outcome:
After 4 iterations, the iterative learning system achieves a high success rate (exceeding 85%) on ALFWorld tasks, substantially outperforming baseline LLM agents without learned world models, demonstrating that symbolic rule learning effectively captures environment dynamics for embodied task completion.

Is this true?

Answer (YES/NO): YES